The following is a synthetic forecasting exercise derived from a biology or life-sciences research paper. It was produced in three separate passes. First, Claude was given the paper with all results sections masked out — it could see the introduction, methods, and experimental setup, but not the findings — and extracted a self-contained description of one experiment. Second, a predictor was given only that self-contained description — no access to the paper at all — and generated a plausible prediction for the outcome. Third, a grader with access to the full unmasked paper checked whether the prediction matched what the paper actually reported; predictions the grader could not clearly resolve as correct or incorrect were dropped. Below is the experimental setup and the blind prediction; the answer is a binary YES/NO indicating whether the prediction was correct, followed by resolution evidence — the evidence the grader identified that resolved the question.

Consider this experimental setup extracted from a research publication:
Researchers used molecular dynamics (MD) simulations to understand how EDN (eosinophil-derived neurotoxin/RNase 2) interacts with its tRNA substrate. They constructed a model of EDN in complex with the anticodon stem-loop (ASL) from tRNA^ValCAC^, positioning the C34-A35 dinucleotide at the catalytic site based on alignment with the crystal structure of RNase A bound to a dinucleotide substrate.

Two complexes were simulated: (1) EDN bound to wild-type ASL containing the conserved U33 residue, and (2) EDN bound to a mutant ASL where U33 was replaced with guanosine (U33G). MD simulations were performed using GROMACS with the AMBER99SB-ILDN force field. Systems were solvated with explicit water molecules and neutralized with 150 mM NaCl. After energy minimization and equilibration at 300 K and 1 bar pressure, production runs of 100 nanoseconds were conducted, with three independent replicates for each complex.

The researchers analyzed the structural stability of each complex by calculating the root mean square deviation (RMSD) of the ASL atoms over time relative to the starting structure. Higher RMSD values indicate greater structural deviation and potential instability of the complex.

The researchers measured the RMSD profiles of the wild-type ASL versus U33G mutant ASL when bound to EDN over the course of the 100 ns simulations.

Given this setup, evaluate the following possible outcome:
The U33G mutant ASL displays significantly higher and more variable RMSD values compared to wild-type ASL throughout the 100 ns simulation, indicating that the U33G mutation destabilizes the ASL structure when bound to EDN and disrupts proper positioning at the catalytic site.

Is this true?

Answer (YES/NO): NO